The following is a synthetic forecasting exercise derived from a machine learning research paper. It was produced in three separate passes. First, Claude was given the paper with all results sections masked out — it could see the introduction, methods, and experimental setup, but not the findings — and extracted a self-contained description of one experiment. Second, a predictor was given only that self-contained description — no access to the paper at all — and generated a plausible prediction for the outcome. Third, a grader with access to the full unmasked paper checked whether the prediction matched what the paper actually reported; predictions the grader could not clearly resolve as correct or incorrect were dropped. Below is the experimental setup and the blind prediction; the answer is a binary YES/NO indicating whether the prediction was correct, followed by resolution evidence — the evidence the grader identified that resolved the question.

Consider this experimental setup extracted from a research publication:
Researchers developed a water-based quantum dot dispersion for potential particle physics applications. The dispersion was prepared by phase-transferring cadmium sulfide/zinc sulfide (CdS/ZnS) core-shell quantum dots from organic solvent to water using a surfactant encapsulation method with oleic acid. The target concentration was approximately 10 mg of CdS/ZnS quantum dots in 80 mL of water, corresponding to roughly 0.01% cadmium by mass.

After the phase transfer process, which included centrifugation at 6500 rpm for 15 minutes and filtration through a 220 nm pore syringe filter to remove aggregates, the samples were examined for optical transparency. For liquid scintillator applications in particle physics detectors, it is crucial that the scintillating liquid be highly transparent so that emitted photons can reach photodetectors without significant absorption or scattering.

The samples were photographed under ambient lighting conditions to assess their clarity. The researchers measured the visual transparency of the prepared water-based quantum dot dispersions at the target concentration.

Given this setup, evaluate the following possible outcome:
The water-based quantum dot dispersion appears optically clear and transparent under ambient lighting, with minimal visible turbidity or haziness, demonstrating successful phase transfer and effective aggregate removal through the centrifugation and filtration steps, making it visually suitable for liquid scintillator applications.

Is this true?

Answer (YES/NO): YES